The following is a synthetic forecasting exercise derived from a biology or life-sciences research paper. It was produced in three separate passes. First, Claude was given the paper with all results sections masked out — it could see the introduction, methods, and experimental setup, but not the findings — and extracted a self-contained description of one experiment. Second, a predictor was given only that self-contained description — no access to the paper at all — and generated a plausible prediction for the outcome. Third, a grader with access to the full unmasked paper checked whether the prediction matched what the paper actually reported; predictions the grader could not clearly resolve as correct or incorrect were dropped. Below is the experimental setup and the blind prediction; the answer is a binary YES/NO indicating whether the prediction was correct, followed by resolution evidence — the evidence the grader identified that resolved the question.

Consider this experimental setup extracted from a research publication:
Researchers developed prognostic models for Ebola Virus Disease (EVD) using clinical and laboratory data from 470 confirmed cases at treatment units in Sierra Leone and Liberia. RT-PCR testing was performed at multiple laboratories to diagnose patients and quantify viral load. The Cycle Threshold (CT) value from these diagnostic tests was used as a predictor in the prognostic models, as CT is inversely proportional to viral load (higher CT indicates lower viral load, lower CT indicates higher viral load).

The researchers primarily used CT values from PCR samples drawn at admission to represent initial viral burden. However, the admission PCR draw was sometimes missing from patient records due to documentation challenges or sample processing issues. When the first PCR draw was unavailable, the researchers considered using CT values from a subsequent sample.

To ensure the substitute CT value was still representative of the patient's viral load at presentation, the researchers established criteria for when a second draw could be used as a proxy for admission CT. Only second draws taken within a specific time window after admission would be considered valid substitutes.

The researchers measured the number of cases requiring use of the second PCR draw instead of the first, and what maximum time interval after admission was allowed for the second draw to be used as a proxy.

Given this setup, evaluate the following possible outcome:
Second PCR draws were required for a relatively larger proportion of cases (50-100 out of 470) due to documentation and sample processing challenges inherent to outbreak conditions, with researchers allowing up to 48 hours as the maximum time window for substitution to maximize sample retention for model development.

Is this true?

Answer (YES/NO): NO